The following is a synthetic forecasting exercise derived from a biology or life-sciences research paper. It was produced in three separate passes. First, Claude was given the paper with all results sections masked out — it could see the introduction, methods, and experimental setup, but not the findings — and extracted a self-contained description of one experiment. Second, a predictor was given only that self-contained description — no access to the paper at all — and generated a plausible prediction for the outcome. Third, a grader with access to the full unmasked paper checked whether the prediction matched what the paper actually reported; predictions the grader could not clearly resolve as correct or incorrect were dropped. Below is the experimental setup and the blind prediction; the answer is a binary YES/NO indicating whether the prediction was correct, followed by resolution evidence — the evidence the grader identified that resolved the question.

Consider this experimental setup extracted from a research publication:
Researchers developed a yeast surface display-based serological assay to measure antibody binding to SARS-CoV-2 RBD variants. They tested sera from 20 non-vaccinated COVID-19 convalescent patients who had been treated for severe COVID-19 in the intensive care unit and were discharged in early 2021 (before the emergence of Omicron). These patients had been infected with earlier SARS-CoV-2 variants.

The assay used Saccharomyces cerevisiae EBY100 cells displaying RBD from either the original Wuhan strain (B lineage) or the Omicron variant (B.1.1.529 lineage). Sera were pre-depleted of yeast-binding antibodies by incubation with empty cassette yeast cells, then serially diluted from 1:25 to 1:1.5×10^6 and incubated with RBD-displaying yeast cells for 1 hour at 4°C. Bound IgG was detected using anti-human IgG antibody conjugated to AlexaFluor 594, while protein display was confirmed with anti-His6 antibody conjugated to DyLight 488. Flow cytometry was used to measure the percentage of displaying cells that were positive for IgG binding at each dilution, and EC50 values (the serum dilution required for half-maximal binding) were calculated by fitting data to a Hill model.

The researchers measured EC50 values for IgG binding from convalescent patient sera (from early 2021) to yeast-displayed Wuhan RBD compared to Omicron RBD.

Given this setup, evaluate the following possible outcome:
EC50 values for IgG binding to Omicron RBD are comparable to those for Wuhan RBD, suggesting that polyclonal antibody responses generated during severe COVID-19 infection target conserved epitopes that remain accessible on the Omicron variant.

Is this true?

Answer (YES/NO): NO